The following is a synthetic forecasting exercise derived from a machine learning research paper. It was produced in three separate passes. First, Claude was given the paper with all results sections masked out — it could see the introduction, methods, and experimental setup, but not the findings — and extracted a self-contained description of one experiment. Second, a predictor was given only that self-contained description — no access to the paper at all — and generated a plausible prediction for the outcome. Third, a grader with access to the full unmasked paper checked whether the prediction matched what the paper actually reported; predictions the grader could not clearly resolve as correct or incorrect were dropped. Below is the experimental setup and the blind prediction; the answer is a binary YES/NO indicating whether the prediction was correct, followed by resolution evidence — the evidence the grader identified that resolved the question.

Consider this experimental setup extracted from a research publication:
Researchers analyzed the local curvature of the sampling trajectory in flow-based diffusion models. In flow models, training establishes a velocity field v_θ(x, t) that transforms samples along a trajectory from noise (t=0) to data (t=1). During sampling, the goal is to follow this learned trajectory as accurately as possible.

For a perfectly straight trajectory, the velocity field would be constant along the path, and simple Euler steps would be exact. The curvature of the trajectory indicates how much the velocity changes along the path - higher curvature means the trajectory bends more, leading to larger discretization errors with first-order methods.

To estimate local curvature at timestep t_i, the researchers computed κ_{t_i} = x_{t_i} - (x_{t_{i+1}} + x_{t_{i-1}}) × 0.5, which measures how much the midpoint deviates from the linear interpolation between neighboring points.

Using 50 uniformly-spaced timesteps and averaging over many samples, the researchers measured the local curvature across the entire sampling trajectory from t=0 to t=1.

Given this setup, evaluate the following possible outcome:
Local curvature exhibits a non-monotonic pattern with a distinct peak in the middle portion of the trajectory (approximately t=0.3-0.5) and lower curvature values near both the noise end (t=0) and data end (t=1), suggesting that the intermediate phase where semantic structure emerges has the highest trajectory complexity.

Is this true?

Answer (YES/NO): NO